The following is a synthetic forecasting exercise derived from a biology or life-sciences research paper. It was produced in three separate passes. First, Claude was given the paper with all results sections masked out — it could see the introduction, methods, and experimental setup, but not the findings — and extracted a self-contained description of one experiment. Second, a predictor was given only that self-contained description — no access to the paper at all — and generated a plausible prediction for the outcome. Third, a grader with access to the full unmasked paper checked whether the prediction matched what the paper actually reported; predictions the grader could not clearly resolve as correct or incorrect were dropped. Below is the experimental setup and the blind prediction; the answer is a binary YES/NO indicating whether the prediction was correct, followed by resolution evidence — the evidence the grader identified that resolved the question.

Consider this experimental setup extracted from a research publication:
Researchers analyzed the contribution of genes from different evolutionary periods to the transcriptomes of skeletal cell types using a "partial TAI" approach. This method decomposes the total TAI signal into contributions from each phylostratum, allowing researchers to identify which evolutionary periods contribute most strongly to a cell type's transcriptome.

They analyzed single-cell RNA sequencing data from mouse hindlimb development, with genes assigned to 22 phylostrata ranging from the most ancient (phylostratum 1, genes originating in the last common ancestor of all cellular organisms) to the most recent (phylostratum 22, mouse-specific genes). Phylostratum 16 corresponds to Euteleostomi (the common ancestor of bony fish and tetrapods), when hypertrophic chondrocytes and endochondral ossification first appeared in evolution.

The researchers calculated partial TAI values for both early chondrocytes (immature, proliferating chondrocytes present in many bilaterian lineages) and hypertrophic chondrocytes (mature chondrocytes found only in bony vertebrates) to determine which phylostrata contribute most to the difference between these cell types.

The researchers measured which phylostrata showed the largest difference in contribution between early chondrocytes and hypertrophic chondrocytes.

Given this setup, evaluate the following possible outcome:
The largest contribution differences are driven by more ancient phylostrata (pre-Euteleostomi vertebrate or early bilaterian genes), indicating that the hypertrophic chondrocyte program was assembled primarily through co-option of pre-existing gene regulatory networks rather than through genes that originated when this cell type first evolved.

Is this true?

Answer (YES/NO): NO